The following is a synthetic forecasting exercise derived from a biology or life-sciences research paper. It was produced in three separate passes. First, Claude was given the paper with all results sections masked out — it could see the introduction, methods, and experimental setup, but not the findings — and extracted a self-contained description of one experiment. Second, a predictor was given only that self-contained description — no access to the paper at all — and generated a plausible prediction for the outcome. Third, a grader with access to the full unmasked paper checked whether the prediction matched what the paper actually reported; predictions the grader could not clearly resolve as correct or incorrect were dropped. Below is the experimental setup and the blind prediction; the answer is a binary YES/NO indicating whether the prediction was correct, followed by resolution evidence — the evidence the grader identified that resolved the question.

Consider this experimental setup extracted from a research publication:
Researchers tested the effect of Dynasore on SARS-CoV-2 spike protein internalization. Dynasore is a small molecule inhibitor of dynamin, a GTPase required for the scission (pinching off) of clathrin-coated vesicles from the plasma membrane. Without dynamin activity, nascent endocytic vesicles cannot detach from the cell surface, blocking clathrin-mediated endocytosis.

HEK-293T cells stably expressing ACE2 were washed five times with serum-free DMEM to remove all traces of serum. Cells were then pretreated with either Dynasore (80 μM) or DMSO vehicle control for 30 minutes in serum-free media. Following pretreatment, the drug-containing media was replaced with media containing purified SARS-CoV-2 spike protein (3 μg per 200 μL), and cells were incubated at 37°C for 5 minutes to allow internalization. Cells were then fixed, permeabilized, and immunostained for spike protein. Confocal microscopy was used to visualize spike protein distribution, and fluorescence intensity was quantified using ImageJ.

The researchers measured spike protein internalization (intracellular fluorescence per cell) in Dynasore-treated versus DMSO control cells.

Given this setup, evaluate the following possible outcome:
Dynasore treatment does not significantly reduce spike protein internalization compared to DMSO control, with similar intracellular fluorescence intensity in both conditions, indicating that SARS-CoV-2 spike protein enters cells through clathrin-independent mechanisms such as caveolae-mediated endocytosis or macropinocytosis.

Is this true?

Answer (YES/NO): NO